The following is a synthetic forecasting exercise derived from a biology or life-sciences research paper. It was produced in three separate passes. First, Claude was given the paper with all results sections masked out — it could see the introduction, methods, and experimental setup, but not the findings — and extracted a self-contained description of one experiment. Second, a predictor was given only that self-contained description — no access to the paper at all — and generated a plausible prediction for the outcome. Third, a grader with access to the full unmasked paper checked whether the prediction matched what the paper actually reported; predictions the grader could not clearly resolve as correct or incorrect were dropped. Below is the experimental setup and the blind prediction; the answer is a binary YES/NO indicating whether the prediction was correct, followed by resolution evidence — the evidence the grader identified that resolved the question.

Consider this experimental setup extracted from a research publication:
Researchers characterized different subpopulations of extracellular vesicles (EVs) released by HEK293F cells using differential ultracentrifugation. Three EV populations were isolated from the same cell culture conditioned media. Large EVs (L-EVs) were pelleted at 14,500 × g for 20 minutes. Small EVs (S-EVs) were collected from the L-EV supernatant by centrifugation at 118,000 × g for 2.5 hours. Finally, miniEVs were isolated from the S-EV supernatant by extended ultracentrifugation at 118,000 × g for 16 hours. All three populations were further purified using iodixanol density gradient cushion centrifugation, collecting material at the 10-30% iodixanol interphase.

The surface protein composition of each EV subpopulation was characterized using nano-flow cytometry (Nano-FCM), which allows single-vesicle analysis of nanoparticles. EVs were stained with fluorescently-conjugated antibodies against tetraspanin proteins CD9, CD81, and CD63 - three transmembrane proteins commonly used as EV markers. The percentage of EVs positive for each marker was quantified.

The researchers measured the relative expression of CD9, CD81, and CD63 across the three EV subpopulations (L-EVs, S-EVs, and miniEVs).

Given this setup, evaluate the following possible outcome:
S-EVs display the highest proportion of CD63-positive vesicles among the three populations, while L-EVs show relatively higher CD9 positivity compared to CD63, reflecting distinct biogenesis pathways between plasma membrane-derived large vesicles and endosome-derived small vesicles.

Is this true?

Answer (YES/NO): NO